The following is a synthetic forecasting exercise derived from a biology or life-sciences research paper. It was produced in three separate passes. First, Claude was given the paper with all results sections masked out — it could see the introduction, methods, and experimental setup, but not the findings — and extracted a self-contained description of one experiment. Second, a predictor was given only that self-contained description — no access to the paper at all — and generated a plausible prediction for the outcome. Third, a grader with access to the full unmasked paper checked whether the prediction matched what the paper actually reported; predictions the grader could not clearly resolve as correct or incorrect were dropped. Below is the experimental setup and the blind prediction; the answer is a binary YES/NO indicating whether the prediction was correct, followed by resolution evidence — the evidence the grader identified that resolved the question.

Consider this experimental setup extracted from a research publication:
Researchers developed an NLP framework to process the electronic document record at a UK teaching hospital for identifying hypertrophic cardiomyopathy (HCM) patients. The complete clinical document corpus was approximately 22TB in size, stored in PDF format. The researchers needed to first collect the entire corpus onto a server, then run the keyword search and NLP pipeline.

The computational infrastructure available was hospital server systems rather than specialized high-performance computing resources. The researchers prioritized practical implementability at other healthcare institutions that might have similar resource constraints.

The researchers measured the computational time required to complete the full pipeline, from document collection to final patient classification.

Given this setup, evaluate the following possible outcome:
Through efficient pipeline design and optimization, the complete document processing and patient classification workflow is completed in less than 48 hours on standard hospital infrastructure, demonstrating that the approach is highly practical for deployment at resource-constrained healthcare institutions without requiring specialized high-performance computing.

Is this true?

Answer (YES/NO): NO